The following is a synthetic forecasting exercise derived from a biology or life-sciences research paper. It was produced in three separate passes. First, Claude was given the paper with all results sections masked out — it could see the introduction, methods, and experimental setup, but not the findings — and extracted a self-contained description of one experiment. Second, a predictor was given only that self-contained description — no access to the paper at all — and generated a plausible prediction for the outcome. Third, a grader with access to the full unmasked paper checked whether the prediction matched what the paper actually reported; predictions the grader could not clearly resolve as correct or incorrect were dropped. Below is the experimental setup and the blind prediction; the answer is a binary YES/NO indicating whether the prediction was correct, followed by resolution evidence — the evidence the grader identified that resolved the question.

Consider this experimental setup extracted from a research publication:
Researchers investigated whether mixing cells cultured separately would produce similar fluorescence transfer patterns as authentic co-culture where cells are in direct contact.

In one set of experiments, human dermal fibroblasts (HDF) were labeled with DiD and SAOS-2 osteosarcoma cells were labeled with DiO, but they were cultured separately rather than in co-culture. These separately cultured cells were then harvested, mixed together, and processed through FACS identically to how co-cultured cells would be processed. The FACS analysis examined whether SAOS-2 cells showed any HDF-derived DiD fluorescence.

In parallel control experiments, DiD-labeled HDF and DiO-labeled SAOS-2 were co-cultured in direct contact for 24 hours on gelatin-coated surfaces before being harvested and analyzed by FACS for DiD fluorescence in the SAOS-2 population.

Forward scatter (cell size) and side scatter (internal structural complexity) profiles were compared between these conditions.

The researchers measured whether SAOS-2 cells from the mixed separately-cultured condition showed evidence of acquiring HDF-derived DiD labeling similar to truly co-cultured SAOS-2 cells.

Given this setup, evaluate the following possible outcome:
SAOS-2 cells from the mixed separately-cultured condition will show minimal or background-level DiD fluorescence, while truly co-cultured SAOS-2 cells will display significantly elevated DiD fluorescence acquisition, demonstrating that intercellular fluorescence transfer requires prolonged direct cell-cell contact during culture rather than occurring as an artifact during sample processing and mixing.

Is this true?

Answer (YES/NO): YES